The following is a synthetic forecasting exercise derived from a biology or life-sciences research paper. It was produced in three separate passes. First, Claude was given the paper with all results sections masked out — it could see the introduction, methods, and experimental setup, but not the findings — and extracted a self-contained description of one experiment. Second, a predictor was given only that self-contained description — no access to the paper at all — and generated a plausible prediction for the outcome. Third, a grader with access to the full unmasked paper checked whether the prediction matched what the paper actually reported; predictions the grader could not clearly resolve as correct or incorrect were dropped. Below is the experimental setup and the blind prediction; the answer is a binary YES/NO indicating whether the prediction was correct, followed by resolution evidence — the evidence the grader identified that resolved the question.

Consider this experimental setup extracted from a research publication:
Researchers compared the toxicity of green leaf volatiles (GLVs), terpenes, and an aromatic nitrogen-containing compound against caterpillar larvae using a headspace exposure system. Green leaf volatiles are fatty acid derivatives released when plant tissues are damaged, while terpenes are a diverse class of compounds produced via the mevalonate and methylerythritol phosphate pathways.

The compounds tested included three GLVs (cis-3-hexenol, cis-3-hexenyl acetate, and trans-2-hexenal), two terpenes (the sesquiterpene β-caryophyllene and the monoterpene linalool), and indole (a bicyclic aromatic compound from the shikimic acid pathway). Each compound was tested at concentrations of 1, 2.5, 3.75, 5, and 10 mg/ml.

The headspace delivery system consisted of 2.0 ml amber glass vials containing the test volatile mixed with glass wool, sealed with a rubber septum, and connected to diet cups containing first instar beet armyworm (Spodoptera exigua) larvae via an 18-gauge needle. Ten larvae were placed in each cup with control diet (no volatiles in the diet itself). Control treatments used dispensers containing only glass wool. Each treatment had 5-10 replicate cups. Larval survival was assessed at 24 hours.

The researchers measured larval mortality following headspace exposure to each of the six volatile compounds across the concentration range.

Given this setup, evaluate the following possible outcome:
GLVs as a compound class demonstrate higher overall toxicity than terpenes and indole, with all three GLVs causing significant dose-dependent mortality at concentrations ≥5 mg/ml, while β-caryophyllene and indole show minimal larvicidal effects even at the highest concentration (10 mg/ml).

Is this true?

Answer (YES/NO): NO